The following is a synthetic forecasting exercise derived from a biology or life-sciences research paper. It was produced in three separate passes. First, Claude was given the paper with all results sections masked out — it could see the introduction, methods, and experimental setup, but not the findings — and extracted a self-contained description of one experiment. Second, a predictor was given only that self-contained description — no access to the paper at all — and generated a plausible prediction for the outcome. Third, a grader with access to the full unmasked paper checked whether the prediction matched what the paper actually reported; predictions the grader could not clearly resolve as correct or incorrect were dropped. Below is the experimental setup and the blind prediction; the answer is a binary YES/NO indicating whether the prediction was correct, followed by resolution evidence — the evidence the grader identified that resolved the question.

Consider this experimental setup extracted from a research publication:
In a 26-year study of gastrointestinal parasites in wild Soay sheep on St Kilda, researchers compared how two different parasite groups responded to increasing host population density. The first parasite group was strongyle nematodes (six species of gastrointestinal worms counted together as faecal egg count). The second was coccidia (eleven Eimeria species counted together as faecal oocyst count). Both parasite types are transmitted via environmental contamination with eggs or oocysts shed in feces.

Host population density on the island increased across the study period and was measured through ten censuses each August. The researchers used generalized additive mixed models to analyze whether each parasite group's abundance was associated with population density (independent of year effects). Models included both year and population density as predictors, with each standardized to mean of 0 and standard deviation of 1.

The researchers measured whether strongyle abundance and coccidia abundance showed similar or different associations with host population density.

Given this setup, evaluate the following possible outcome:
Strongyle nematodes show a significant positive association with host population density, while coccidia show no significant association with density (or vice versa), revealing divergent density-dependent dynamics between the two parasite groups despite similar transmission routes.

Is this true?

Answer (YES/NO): YES